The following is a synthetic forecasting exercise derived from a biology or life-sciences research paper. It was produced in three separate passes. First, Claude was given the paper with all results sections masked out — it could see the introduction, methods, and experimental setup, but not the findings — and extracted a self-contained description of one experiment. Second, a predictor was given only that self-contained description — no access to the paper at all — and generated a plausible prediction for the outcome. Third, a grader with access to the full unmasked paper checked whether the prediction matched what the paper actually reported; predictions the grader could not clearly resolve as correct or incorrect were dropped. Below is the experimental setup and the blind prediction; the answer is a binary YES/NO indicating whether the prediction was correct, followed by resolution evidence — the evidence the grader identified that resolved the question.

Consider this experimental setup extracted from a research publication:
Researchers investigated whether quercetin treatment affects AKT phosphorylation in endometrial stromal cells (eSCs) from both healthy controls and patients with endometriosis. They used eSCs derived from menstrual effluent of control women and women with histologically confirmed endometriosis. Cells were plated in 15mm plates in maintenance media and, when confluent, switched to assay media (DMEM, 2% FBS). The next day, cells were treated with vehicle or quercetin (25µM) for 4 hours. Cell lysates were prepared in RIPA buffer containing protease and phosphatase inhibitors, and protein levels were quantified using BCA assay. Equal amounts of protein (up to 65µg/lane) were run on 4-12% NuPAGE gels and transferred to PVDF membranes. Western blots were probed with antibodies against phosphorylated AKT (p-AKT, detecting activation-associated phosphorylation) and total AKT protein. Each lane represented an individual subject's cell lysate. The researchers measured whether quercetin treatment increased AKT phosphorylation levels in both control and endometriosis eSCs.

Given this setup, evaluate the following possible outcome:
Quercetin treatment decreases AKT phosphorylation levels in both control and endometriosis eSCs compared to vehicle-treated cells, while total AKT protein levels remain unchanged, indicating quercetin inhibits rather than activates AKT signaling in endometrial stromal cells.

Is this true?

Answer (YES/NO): YES